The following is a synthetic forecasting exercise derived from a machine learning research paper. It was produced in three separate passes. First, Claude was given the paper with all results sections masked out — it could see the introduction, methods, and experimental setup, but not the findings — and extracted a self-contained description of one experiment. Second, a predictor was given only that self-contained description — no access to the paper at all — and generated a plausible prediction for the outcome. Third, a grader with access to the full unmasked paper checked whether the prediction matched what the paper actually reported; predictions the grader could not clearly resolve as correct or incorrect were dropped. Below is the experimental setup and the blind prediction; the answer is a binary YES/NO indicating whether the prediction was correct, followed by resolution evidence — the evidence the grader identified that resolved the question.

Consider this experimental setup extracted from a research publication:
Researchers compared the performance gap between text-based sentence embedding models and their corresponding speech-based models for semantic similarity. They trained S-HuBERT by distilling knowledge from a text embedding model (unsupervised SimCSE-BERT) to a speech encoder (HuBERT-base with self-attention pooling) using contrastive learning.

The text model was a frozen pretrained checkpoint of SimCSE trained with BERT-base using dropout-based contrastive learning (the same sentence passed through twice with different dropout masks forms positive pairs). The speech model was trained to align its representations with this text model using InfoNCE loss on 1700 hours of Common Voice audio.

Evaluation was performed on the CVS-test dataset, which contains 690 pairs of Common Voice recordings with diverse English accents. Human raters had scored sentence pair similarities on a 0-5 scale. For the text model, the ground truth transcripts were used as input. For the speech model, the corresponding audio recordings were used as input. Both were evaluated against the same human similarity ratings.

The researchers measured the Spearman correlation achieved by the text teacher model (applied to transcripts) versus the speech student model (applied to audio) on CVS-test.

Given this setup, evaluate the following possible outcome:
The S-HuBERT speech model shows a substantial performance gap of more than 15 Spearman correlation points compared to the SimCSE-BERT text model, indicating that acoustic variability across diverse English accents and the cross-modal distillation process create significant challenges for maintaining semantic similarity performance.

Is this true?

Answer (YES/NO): NO